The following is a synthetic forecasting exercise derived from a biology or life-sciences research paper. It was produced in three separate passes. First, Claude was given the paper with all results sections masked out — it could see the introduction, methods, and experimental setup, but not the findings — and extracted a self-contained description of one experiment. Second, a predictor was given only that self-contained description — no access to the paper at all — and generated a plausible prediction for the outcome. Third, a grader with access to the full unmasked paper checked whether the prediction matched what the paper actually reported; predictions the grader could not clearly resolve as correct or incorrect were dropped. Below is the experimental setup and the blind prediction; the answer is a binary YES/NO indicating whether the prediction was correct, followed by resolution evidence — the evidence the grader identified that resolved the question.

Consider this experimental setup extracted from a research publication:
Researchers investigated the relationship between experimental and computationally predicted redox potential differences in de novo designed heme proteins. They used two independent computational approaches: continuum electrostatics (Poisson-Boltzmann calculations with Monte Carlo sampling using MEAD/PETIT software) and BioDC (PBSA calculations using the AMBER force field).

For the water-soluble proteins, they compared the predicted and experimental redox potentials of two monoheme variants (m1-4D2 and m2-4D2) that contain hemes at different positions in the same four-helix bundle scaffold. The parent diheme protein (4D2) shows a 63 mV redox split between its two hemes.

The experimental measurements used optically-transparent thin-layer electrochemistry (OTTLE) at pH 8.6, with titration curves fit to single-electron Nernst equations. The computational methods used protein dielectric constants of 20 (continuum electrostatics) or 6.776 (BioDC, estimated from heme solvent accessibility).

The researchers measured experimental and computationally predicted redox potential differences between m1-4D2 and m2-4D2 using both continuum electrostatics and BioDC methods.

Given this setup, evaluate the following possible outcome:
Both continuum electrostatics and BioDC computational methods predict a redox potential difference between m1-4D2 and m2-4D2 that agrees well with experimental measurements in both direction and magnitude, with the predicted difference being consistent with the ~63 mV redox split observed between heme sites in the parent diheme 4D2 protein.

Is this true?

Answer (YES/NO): NO